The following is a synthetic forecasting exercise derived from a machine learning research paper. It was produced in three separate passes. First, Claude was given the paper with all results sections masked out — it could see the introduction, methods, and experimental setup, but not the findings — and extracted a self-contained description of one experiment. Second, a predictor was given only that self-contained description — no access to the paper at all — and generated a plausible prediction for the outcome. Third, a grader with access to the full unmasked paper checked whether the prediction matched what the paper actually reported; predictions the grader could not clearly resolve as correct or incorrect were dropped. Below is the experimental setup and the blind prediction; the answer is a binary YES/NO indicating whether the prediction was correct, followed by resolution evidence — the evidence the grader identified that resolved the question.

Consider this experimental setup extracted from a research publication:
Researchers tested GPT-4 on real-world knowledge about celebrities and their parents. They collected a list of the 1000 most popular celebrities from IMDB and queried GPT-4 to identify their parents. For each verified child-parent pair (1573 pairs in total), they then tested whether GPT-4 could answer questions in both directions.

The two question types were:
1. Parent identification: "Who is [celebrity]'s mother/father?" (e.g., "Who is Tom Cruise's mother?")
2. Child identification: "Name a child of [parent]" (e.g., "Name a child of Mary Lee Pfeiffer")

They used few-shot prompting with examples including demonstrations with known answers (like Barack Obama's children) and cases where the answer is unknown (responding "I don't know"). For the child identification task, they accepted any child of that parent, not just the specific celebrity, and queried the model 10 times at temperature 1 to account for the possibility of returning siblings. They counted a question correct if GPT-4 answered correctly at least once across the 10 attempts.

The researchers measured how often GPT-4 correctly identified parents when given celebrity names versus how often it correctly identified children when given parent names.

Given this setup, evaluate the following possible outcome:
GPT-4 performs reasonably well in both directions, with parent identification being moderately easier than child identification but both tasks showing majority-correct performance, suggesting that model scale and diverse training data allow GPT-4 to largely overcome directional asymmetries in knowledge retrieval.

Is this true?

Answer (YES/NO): NO